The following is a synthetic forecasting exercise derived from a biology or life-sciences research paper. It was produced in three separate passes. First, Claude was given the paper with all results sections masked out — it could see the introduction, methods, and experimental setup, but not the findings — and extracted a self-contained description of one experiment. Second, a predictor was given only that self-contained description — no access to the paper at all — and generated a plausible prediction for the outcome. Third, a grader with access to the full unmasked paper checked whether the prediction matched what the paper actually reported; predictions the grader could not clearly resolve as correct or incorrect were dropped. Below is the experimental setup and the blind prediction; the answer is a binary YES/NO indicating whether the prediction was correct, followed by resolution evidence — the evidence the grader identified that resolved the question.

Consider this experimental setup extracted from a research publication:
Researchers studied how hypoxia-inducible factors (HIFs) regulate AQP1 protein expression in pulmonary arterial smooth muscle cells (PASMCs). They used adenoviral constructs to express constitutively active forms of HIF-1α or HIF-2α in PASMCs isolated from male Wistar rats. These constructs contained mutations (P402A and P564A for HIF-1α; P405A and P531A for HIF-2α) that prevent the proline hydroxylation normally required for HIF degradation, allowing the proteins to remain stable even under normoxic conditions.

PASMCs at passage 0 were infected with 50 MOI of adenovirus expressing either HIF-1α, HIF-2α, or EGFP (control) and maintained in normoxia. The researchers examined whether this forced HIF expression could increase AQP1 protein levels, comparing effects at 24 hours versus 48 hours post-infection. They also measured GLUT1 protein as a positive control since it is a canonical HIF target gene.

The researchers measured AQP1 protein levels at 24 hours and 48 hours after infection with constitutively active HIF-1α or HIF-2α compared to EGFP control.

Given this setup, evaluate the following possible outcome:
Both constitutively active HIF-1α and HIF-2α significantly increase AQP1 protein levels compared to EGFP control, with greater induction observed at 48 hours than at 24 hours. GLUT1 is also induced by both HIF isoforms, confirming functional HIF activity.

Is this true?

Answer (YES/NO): YES